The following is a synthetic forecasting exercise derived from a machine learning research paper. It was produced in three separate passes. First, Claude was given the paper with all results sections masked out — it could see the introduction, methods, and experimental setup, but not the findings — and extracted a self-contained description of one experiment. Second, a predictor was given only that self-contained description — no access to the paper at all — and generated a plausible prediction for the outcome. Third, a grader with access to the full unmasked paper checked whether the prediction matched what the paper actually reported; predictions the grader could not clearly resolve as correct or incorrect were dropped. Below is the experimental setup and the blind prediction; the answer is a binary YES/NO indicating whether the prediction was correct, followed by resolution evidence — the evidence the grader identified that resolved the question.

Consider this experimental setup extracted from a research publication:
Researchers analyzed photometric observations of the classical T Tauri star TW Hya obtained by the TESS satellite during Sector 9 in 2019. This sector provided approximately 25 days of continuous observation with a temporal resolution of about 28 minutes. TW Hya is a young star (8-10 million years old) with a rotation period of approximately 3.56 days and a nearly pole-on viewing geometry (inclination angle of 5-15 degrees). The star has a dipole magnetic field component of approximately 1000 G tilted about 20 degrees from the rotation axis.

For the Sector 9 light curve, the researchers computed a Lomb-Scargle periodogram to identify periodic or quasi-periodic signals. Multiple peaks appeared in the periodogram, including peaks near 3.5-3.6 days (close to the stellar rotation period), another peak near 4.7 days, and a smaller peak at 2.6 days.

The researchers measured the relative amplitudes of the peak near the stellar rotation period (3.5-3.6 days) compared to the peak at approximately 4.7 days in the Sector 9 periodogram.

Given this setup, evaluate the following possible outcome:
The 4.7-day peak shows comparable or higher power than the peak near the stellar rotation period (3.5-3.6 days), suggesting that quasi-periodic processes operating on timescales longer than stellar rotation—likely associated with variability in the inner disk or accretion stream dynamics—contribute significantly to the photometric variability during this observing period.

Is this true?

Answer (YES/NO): YES